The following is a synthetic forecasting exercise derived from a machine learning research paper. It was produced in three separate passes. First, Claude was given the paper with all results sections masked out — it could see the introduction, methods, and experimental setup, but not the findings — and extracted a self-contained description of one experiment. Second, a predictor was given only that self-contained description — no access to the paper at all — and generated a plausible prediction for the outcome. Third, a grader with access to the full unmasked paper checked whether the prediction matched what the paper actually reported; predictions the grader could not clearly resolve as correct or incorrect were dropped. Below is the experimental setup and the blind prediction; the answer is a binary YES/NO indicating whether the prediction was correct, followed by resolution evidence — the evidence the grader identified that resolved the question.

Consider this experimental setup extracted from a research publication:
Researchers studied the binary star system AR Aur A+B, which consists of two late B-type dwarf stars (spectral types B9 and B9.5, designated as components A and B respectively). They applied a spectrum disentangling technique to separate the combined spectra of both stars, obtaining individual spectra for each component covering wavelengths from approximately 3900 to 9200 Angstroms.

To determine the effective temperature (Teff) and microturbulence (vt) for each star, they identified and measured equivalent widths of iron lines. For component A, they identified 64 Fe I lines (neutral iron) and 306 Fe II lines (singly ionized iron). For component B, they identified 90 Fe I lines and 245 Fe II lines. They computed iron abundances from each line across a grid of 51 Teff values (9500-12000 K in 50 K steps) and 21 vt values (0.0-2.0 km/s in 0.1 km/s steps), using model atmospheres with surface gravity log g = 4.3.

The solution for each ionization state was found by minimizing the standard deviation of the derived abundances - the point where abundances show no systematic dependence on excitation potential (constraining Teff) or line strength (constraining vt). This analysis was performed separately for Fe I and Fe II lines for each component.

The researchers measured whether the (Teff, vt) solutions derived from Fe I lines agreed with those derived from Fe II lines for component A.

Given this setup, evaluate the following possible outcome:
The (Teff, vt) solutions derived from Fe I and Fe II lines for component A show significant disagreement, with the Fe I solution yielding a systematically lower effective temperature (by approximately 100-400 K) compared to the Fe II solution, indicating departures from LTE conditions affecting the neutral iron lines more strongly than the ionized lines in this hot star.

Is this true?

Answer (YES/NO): NO